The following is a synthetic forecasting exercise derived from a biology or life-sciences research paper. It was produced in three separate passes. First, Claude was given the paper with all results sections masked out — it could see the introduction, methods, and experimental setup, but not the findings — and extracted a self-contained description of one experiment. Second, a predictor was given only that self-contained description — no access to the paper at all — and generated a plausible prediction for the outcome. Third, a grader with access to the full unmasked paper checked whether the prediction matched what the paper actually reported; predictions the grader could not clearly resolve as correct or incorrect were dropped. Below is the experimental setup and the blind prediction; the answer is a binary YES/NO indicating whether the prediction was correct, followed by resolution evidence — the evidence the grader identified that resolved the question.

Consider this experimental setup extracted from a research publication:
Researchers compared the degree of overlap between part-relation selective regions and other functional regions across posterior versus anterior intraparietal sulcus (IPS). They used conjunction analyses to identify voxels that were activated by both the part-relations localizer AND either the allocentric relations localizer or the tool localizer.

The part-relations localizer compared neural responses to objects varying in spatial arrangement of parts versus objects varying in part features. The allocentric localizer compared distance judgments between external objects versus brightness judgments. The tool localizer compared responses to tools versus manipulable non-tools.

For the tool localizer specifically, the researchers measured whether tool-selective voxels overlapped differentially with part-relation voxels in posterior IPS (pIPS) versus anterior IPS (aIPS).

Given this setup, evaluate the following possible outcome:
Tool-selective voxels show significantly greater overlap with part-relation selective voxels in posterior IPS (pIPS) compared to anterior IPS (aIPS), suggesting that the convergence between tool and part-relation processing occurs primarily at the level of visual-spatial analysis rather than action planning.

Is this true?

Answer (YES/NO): NO